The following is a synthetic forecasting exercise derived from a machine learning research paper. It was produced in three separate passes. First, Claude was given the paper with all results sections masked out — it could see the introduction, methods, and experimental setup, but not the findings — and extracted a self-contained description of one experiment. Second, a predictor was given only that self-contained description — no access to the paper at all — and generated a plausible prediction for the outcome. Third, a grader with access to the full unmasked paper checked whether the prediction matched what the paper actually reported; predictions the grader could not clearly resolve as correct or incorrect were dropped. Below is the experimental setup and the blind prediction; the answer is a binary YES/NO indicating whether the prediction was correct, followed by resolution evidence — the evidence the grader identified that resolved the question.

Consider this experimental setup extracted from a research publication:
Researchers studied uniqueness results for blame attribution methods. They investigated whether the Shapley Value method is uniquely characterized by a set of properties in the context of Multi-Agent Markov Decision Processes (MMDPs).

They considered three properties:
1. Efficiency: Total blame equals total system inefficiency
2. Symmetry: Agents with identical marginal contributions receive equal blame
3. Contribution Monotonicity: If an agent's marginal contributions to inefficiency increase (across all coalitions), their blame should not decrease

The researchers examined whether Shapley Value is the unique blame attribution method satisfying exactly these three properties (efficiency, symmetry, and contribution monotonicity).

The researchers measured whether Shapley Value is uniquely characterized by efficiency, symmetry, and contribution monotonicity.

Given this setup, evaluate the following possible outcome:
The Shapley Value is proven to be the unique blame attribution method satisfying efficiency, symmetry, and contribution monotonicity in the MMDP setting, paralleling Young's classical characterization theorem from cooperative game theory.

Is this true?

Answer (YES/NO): YES